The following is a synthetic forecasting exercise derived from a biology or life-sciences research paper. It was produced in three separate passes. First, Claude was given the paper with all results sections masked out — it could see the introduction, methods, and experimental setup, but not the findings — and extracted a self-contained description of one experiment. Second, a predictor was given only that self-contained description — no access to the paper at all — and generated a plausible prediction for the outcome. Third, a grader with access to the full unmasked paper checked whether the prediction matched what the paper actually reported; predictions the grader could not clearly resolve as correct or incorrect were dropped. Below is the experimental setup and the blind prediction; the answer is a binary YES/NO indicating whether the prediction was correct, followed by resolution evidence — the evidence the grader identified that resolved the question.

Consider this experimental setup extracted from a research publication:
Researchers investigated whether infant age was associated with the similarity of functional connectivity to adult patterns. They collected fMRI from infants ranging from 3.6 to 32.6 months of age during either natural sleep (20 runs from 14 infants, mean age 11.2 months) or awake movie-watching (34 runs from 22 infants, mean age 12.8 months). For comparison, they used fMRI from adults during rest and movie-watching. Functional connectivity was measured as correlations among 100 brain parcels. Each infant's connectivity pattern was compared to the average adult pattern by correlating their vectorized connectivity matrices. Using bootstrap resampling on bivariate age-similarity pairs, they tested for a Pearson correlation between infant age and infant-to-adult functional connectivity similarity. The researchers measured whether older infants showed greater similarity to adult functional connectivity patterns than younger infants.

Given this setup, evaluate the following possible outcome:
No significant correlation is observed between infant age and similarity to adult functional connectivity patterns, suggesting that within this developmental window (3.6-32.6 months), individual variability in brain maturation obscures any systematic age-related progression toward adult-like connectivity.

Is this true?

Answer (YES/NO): YES